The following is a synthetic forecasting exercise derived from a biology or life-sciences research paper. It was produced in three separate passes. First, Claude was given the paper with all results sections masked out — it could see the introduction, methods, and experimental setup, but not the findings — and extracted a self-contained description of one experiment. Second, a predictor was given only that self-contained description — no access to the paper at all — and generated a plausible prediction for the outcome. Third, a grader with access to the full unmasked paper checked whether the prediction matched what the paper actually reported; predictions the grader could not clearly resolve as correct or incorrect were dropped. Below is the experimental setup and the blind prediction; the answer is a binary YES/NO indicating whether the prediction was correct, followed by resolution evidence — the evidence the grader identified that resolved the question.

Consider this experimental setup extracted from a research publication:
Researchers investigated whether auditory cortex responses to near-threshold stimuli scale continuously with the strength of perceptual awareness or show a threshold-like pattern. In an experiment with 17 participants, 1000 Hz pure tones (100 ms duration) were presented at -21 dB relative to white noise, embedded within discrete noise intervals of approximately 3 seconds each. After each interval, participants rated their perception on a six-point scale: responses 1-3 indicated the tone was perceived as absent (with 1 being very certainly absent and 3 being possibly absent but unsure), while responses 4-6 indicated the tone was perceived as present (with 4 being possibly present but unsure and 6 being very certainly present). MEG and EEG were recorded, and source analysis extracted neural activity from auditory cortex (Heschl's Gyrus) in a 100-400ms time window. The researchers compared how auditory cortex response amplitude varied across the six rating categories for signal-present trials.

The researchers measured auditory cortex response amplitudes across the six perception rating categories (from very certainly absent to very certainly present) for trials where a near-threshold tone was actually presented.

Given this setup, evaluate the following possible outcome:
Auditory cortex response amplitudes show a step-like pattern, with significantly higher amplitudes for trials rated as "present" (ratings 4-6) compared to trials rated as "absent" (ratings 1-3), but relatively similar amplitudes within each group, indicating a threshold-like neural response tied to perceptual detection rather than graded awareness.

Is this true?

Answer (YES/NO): NO